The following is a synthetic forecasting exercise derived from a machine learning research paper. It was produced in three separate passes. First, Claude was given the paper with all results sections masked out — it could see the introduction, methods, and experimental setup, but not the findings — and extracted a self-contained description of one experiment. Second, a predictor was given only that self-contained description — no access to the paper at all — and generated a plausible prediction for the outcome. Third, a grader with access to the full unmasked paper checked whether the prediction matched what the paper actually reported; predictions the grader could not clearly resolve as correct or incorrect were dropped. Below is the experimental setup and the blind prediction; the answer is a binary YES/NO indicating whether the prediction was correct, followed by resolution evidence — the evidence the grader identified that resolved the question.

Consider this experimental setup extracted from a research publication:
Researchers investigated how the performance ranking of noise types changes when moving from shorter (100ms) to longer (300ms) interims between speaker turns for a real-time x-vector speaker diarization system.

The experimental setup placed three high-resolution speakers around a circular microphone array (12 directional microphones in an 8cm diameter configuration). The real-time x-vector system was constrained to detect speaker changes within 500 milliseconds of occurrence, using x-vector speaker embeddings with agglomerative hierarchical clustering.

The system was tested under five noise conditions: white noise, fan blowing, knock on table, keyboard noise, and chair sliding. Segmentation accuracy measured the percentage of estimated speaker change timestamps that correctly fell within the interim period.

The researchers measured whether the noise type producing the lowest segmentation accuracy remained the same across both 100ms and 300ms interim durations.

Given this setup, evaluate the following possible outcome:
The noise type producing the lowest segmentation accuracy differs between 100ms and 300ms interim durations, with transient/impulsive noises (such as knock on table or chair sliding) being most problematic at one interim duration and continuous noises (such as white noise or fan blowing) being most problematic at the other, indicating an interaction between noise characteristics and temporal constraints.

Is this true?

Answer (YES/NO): NO